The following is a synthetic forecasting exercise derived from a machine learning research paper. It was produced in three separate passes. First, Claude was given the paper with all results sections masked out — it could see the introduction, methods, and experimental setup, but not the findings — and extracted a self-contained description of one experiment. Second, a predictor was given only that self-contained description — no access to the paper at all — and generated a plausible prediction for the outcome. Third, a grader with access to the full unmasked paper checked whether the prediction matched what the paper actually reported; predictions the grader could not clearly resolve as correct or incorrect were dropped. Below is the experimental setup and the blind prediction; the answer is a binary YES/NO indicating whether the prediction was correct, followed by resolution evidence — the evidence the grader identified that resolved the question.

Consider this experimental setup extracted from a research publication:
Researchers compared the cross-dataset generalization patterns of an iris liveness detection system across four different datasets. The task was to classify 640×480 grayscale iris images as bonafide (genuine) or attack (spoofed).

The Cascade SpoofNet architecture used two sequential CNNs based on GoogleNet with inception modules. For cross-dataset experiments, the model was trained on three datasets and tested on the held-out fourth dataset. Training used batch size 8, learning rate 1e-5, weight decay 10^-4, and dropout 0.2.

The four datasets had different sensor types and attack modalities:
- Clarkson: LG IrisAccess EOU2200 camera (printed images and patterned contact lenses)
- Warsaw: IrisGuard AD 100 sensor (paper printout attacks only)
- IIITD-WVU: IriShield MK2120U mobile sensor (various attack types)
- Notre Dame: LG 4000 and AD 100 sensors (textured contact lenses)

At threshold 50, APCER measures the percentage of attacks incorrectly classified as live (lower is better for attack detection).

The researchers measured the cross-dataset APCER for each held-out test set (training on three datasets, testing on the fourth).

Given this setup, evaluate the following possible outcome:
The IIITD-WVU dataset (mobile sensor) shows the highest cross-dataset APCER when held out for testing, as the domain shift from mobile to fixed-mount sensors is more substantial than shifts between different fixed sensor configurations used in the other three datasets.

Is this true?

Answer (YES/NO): YES